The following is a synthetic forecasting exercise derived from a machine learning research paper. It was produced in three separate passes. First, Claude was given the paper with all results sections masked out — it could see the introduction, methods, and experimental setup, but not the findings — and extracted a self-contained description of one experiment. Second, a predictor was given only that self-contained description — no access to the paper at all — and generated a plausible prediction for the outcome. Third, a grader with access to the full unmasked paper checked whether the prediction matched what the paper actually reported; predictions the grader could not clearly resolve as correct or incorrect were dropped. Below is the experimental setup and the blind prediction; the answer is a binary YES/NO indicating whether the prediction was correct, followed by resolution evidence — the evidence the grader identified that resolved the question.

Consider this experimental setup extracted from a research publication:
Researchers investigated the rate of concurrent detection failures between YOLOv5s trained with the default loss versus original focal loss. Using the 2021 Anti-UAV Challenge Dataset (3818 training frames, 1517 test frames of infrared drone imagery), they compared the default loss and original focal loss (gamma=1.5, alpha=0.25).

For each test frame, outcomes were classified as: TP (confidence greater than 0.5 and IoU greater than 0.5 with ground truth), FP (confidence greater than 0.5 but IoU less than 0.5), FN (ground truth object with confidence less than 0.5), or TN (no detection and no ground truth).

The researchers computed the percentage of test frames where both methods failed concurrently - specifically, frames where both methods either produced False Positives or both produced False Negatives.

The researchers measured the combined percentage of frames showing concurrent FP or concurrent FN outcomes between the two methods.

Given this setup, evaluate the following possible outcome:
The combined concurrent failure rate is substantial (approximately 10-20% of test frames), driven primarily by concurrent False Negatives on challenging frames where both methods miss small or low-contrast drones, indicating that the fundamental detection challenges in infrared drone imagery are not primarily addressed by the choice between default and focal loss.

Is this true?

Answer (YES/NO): YES